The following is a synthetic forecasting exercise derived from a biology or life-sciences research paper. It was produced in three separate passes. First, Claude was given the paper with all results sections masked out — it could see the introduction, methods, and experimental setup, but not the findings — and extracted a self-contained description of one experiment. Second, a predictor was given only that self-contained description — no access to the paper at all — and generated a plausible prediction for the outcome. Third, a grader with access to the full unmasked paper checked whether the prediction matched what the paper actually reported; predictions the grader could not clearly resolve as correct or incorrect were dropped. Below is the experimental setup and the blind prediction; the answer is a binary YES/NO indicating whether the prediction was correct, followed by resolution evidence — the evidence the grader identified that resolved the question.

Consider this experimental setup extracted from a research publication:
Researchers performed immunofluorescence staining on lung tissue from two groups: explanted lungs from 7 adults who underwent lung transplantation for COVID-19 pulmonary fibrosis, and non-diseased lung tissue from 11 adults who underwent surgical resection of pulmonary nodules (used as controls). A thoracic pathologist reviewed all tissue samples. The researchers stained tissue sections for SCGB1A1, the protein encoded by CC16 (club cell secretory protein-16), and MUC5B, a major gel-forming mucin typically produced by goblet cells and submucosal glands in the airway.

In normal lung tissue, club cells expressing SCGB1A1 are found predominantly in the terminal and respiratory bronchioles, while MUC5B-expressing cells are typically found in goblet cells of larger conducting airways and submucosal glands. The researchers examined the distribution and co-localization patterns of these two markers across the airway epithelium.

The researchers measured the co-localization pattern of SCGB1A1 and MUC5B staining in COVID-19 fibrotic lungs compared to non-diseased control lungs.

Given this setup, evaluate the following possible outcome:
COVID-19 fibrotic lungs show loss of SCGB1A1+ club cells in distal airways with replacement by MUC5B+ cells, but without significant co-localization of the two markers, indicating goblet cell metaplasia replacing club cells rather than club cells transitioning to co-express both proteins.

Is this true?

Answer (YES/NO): NO